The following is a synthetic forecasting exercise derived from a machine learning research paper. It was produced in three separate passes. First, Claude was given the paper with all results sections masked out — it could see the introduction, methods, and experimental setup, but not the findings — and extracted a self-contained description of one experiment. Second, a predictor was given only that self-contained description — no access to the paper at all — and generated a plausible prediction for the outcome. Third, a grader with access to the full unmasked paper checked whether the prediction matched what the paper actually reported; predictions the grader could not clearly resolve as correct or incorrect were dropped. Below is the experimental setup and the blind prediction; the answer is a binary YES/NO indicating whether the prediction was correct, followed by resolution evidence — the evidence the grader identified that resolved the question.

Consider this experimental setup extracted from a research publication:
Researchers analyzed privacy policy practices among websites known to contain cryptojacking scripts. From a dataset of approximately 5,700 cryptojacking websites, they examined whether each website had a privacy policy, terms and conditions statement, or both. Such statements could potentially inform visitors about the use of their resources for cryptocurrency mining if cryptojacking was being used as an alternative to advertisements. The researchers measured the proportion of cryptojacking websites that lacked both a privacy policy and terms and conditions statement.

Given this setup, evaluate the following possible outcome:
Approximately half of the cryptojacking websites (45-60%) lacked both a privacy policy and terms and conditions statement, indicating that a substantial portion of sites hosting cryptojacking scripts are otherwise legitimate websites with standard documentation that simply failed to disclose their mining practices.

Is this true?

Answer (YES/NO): YES